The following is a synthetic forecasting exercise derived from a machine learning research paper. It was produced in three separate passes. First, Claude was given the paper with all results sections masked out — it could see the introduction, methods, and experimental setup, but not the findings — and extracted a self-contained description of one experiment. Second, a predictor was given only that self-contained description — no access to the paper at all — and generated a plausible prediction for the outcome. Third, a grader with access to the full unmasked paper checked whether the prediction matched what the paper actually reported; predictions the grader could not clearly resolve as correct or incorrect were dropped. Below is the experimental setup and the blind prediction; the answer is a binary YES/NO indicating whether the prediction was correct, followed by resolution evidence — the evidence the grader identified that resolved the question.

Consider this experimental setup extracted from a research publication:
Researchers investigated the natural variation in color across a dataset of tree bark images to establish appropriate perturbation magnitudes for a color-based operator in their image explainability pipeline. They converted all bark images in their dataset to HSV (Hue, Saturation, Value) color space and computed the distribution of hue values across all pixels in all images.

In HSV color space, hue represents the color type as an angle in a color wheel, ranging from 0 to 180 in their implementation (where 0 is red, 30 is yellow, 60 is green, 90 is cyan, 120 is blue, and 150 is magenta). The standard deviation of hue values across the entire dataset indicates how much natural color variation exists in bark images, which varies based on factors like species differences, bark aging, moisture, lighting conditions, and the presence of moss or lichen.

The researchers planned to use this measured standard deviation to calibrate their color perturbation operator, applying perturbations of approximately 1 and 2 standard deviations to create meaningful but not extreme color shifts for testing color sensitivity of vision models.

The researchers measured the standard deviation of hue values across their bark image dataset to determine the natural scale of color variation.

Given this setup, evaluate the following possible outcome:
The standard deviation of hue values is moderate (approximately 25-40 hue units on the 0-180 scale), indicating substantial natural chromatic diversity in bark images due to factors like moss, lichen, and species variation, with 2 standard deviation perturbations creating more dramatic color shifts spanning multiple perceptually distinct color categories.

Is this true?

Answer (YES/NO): NO